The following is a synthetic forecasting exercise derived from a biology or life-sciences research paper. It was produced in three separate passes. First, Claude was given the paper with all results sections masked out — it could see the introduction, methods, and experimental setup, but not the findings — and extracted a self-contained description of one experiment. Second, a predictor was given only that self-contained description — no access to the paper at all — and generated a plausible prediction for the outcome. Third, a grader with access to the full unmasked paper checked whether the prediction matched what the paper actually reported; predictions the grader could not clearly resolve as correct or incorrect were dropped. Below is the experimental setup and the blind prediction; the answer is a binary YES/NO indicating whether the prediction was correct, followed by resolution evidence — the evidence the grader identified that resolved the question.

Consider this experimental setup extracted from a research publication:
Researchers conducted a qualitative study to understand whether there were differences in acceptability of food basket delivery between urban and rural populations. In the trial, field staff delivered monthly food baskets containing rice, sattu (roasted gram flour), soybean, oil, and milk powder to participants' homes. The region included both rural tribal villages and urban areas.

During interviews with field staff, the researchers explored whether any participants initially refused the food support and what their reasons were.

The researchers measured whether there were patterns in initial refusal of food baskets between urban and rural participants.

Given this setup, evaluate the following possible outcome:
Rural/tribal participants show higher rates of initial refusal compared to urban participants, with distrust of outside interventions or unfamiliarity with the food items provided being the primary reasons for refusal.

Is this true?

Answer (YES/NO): NO